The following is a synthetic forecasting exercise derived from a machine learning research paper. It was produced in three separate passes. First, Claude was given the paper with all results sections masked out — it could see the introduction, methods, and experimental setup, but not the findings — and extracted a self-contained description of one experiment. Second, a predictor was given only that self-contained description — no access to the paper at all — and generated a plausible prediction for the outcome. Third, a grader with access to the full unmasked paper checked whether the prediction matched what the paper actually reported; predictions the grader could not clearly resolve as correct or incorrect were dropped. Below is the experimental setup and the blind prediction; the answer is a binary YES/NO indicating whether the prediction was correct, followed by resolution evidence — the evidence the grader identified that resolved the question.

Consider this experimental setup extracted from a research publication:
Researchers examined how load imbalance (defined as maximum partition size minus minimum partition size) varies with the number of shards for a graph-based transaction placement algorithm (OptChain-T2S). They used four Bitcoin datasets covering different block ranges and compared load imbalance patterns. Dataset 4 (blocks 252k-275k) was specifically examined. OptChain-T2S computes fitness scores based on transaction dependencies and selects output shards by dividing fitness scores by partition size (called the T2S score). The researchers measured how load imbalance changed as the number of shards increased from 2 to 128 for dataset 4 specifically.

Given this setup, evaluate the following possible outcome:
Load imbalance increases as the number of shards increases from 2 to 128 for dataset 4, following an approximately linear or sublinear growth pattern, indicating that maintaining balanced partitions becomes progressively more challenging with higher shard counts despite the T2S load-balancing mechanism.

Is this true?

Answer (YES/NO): NO